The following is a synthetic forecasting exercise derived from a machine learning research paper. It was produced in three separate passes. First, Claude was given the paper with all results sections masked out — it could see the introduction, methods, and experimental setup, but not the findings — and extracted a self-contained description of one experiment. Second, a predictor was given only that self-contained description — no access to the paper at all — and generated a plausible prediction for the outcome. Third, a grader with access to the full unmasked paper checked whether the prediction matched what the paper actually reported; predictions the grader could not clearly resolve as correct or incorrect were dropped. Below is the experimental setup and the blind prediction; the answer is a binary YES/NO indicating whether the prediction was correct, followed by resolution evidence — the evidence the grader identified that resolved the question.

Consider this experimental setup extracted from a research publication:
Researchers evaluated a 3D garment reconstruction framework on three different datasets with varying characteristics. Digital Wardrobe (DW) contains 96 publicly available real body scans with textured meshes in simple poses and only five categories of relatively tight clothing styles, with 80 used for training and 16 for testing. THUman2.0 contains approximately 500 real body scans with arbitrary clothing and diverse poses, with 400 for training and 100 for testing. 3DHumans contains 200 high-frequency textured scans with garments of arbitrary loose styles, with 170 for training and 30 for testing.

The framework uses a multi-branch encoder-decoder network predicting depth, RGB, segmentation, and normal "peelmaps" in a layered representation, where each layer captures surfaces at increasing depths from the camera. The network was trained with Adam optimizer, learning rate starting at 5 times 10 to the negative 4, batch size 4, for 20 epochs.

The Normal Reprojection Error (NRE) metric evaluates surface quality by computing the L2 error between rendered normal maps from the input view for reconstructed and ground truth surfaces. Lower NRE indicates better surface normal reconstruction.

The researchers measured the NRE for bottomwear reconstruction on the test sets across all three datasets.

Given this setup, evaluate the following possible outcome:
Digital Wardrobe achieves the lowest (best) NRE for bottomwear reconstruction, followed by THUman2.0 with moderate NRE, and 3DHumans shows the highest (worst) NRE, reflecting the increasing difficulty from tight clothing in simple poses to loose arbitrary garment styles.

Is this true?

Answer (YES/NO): NO